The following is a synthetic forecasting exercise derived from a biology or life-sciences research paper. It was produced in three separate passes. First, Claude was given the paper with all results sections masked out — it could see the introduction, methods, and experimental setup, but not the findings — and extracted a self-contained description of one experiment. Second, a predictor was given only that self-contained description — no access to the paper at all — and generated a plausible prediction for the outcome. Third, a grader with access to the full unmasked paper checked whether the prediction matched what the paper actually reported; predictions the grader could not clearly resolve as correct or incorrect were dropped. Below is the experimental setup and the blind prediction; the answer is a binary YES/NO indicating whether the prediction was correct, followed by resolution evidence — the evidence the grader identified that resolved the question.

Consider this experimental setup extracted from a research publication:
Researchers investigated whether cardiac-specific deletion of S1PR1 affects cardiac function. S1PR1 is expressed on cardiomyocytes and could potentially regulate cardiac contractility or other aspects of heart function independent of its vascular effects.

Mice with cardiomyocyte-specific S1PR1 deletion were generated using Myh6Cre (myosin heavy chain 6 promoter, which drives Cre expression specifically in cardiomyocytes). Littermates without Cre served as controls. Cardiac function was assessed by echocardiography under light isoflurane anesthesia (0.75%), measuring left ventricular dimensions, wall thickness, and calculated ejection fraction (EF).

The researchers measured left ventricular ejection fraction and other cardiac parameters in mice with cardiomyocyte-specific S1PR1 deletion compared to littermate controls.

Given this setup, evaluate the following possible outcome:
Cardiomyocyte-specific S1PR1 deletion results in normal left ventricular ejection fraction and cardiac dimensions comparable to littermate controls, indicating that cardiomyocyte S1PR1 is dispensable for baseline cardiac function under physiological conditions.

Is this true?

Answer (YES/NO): YES